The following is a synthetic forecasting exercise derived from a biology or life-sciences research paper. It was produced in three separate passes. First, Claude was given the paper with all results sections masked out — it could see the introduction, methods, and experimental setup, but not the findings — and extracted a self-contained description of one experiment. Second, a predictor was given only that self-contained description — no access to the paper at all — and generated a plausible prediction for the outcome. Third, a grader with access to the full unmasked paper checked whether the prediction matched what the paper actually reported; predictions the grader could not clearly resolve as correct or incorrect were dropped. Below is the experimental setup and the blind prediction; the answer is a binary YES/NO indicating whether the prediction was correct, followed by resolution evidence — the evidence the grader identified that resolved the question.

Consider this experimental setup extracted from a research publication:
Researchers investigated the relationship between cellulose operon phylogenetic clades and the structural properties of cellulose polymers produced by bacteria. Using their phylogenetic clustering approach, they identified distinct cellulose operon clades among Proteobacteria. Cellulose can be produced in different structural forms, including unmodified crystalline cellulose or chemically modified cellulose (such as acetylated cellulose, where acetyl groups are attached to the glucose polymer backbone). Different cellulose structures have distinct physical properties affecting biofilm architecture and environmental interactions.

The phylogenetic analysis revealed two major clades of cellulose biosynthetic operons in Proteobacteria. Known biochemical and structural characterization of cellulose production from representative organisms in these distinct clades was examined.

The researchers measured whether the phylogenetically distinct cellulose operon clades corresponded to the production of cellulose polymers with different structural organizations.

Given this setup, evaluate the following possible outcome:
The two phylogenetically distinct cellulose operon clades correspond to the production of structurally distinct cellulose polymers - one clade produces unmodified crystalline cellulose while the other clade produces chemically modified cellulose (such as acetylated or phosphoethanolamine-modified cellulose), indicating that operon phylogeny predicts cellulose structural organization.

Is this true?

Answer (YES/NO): NO